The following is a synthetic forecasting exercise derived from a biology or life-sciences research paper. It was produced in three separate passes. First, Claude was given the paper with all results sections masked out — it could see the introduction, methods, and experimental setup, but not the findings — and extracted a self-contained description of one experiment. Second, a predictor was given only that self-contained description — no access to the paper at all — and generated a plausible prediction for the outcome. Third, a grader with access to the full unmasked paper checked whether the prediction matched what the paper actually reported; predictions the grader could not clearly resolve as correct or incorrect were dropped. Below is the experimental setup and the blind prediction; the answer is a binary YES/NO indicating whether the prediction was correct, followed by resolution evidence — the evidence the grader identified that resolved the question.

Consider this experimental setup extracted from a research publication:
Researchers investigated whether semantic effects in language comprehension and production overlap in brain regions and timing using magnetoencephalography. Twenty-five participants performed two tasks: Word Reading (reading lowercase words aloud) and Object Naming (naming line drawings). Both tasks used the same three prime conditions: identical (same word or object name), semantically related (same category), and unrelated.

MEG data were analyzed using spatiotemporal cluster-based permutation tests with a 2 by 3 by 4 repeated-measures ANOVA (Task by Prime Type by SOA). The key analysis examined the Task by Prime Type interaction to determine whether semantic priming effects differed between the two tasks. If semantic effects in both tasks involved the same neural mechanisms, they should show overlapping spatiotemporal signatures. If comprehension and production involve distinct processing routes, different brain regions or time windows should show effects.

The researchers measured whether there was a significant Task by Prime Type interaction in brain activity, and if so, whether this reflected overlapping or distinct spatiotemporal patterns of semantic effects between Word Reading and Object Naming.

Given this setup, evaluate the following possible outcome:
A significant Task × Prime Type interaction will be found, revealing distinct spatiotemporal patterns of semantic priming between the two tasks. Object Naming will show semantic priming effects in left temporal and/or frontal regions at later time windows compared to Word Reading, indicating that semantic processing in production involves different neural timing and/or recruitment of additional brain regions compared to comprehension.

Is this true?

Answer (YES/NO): NO